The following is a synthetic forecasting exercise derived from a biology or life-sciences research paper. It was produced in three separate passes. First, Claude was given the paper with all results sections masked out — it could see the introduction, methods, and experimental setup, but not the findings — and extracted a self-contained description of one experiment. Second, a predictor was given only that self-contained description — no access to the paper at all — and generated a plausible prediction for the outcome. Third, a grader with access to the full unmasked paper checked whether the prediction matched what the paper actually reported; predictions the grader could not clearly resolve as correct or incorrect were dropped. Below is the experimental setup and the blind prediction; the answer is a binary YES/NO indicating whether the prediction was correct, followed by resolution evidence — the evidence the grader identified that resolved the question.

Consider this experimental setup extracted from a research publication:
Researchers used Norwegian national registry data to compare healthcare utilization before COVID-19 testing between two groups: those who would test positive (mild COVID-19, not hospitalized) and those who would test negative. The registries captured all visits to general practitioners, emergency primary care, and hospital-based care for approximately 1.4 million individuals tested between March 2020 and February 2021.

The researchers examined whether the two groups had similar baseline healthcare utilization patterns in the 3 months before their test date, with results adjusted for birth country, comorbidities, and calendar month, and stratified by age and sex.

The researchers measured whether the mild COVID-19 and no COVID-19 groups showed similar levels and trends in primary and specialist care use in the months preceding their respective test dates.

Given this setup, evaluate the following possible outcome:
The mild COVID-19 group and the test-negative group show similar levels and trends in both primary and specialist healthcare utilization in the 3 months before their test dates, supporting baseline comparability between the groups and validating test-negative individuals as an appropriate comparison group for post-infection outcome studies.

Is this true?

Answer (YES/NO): YES